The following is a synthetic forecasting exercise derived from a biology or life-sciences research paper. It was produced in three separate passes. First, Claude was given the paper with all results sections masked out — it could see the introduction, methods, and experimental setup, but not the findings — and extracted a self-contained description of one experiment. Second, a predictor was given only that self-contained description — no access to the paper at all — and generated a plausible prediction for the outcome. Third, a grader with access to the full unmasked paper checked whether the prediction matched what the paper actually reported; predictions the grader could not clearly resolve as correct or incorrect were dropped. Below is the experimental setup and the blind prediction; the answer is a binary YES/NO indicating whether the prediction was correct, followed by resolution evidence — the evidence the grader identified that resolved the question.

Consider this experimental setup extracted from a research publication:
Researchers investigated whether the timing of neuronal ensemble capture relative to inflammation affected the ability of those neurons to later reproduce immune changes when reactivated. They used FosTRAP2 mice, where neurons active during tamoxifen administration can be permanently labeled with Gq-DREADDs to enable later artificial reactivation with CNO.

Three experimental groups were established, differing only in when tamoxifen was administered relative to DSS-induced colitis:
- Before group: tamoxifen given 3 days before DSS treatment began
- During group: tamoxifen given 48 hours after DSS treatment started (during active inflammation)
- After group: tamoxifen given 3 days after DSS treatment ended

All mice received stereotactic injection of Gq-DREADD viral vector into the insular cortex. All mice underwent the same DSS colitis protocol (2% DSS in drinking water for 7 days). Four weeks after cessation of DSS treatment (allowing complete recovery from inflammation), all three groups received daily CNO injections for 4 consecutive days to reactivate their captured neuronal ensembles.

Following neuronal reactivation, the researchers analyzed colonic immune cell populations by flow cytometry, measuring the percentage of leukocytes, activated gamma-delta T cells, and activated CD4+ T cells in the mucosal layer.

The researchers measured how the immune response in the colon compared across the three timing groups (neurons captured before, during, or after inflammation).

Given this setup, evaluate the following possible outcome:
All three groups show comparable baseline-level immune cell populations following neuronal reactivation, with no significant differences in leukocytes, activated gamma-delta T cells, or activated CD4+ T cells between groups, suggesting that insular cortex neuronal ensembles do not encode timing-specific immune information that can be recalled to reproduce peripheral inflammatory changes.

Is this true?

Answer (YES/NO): NO